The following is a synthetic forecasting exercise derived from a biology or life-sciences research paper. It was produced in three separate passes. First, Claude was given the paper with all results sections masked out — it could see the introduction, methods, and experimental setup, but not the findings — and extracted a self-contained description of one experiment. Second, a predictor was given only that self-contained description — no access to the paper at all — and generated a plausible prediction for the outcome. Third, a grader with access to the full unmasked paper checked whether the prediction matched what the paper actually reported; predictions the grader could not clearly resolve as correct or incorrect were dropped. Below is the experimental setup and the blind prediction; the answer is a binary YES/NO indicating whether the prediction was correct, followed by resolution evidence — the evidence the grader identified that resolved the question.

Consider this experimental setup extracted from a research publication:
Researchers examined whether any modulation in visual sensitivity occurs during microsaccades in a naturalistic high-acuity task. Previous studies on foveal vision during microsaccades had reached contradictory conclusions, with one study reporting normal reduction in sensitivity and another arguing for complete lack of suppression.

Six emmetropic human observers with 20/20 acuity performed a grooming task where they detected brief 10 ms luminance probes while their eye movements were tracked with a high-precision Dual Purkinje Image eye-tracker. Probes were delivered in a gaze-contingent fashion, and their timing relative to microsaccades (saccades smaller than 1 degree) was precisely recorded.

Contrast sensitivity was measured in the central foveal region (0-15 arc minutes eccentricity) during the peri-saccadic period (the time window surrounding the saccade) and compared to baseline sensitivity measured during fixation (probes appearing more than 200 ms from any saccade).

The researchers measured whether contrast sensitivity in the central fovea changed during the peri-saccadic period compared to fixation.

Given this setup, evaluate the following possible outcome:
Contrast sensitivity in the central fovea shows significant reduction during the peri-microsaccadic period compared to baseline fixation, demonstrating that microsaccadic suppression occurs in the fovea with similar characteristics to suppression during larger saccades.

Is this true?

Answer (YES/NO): NO